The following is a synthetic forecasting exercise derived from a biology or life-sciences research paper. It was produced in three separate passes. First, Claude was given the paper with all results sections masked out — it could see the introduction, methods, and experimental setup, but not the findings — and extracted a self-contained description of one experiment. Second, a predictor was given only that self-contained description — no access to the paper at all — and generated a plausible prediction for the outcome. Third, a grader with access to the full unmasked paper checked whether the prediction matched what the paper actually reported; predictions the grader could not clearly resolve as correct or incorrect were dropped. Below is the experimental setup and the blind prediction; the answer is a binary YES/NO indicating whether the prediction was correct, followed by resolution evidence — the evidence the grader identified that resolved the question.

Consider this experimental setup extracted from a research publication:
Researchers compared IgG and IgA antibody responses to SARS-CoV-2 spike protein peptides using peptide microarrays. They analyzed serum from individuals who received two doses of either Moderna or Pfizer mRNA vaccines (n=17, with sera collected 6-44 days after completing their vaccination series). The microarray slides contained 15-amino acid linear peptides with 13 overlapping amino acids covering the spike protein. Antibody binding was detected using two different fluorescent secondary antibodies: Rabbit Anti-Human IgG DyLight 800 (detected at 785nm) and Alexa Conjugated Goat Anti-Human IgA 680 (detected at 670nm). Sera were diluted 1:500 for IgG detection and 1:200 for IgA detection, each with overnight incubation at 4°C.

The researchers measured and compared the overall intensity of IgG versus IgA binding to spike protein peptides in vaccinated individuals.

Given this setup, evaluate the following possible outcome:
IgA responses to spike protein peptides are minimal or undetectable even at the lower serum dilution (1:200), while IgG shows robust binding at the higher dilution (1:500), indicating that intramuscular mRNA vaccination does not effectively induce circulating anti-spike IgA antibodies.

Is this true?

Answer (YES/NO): NO